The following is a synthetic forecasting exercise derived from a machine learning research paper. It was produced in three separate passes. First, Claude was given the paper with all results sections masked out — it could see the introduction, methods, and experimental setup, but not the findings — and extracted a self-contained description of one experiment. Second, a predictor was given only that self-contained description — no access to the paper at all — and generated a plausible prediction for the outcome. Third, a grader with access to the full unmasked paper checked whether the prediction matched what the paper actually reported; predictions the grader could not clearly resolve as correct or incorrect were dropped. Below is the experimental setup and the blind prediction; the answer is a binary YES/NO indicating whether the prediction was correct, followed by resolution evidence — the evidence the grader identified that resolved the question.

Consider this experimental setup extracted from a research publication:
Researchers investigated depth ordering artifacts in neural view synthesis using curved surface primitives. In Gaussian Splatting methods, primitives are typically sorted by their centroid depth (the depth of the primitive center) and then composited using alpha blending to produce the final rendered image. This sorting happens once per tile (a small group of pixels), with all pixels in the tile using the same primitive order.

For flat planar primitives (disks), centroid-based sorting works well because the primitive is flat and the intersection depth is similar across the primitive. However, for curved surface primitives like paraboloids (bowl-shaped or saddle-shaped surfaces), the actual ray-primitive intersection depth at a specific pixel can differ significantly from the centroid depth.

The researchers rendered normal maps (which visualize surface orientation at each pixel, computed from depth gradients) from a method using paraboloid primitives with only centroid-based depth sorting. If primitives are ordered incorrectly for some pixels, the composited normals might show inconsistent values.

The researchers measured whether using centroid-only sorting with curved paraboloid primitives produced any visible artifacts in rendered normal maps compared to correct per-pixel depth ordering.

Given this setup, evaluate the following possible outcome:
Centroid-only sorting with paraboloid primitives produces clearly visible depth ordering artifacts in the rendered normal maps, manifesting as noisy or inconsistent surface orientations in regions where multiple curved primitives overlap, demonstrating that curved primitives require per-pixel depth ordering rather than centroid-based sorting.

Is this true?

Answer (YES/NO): YES